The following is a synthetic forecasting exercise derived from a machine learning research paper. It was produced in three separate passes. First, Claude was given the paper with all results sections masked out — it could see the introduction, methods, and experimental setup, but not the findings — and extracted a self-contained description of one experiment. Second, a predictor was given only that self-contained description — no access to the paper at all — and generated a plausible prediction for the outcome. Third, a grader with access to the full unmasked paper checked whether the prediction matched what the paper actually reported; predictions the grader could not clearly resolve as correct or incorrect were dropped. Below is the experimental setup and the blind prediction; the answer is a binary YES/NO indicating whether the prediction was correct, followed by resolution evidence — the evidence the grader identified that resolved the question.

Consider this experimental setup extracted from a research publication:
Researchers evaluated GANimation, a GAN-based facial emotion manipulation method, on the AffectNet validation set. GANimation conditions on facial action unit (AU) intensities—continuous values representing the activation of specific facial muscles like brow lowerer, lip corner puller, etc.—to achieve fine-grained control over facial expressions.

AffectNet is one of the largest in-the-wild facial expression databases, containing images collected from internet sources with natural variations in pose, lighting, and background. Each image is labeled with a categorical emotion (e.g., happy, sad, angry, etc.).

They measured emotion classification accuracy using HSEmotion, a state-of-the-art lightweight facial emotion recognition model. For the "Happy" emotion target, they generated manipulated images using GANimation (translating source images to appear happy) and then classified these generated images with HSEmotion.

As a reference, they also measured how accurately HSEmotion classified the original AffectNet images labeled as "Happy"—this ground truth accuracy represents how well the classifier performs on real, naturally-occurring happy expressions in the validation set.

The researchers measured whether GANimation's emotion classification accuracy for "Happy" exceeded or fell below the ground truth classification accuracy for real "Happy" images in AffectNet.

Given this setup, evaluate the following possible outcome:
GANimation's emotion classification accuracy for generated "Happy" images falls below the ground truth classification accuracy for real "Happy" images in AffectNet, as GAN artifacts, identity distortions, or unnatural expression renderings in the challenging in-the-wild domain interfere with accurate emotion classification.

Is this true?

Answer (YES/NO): YES